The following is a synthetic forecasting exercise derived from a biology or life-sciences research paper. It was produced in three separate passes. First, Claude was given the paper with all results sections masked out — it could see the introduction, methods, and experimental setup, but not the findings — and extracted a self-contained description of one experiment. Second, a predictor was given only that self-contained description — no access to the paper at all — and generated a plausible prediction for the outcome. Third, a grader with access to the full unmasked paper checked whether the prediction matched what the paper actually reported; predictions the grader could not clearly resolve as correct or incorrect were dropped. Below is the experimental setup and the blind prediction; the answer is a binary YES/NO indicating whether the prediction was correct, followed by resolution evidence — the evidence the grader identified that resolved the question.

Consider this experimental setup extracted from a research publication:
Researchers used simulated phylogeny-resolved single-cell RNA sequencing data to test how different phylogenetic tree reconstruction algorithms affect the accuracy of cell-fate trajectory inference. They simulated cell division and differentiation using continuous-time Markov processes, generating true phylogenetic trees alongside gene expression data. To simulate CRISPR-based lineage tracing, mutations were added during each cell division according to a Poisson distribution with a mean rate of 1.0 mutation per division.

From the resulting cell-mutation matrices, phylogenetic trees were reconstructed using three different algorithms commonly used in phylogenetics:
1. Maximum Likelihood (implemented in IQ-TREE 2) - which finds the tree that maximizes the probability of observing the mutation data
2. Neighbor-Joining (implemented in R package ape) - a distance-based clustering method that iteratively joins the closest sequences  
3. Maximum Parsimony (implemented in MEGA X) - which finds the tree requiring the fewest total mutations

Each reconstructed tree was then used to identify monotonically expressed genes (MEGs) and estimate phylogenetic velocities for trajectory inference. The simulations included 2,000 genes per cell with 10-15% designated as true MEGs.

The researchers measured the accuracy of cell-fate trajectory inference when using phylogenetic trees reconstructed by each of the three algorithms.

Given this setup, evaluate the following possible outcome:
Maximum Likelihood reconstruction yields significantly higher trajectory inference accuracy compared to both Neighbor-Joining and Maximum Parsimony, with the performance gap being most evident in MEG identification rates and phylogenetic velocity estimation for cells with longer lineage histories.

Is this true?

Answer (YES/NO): NO